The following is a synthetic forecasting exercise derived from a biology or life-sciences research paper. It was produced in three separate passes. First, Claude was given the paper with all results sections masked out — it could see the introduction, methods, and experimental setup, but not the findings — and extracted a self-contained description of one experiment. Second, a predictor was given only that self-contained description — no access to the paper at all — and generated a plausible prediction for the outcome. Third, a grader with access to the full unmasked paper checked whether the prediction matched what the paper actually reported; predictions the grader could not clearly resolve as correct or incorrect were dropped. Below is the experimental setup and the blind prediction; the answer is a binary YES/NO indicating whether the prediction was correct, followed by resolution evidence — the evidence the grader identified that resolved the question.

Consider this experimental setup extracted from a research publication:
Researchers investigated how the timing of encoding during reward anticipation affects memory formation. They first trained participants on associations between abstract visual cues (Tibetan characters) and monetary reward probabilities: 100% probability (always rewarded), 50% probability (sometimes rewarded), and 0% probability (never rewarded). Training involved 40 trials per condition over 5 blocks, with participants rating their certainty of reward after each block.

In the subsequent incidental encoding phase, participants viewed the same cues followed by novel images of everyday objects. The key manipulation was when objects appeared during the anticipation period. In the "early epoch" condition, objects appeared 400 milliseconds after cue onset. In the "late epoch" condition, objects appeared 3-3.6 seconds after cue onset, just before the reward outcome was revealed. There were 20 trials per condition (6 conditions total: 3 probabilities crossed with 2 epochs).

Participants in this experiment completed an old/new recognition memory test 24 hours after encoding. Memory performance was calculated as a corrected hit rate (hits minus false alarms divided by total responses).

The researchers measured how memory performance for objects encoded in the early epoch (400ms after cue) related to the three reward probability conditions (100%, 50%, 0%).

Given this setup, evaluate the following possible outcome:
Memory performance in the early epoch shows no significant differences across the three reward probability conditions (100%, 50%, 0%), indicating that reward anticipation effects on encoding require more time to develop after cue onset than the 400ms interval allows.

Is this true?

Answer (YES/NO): NO